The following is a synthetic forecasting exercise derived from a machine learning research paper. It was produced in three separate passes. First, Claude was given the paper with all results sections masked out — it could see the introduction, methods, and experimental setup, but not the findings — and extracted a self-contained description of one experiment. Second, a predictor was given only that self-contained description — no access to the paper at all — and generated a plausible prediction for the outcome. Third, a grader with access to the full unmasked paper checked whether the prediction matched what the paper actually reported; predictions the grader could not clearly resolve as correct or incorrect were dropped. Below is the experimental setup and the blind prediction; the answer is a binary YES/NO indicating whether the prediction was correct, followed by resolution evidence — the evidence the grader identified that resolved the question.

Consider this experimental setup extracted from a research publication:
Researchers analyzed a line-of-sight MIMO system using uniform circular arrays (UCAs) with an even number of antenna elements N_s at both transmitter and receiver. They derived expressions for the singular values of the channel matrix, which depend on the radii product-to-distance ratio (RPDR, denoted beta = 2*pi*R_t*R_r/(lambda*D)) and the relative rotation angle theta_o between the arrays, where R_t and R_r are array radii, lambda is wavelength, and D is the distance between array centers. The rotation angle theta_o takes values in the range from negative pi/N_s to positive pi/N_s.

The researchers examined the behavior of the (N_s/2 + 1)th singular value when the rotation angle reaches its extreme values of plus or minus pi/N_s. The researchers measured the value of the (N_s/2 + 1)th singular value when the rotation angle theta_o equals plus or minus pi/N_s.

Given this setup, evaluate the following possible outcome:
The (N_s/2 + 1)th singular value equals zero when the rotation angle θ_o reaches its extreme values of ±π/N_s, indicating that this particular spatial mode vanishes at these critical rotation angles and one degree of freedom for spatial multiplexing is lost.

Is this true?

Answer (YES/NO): YES